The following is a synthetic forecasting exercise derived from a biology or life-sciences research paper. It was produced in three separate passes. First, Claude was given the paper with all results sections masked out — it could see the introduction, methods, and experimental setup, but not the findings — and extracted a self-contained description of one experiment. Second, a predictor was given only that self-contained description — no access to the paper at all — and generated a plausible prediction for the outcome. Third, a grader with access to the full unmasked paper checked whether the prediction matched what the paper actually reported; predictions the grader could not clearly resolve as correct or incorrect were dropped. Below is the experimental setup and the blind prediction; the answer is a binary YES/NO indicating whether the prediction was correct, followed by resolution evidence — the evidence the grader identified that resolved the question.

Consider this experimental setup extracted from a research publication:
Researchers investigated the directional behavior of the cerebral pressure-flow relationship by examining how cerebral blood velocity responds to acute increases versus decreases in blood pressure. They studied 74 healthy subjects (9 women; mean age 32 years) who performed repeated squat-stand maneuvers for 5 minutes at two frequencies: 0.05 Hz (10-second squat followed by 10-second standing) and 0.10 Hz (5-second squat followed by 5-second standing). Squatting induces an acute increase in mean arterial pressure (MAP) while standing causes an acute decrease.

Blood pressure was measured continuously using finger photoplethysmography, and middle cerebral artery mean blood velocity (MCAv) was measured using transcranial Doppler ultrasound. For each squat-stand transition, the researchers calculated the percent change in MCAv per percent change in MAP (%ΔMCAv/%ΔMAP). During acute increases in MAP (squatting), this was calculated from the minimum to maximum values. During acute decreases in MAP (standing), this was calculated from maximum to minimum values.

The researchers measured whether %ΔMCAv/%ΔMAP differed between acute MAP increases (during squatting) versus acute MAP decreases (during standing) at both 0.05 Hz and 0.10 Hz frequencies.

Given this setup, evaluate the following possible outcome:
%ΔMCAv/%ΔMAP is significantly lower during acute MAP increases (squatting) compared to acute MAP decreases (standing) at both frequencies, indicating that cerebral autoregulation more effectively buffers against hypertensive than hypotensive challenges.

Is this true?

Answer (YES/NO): YES